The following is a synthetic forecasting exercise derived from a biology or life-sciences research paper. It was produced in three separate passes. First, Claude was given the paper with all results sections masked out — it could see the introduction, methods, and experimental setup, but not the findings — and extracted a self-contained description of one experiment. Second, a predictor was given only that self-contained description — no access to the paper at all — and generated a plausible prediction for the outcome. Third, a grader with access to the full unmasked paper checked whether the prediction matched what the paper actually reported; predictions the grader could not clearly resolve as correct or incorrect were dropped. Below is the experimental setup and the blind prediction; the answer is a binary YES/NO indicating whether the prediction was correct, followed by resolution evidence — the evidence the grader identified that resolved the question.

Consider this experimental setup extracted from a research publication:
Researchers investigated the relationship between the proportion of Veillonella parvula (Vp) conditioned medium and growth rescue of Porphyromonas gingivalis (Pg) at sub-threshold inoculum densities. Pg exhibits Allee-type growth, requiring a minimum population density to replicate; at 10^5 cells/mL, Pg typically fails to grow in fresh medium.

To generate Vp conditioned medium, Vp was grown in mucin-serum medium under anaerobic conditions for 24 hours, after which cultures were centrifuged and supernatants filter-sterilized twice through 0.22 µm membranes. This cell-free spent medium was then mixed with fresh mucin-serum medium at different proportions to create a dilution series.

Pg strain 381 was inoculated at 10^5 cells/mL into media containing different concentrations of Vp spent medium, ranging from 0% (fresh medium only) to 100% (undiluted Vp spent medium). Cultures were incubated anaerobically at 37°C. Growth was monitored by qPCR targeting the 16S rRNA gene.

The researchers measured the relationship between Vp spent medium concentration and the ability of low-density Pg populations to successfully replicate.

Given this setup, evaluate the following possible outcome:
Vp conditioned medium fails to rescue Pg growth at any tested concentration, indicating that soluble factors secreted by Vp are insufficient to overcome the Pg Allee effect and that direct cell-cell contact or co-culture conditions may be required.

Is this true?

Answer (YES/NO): NO